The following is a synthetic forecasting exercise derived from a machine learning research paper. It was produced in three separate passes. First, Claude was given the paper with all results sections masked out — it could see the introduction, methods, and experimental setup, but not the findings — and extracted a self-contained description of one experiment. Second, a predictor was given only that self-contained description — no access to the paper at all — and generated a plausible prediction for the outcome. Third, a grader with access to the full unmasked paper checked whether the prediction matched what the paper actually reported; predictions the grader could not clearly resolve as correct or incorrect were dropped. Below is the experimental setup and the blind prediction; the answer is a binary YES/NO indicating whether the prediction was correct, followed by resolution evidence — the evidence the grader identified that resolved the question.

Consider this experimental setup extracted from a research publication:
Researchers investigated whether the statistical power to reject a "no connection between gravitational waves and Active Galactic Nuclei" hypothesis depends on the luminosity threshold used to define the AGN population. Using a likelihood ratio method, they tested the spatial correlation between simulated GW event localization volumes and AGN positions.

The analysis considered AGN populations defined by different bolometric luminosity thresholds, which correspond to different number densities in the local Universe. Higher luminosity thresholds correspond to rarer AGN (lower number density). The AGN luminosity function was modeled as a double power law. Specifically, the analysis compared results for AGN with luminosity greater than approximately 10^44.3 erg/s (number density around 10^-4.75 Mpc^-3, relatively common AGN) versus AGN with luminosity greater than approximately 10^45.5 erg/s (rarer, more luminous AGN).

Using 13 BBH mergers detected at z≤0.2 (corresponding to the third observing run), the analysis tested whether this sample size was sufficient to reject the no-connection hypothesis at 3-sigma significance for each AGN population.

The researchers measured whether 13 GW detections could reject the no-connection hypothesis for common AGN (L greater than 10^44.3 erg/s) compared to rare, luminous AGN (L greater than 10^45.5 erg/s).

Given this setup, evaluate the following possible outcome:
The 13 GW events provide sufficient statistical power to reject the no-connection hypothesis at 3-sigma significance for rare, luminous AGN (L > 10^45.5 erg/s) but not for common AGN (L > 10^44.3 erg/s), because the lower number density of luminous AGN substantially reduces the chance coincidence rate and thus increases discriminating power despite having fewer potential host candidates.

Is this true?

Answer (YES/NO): YES